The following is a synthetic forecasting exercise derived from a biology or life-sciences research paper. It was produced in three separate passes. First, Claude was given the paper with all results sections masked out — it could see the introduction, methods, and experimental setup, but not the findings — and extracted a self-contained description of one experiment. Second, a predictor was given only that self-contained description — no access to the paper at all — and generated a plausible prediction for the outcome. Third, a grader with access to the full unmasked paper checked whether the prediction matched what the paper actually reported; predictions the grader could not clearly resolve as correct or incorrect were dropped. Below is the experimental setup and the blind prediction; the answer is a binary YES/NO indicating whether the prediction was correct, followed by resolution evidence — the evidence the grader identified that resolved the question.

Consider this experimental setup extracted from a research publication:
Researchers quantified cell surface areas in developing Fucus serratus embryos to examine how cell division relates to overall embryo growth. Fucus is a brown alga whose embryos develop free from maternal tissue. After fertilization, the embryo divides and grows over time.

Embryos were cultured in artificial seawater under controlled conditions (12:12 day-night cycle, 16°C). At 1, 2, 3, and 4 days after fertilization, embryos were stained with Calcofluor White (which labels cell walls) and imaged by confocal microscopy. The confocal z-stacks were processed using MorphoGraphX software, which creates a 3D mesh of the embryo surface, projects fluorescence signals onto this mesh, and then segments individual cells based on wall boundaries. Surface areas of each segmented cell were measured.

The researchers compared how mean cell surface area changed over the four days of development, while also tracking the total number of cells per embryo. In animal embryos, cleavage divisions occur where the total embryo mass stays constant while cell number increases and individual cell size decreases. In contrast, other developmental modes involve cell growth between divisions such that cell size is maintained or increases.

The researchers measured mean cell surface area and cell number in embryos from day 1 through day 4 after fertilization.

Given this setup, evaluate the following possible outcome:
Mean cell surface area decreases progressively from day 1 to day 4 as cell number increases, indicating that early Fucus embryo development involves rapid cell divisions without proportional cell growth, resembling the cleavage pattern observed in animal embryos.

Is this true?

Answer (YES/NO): YES